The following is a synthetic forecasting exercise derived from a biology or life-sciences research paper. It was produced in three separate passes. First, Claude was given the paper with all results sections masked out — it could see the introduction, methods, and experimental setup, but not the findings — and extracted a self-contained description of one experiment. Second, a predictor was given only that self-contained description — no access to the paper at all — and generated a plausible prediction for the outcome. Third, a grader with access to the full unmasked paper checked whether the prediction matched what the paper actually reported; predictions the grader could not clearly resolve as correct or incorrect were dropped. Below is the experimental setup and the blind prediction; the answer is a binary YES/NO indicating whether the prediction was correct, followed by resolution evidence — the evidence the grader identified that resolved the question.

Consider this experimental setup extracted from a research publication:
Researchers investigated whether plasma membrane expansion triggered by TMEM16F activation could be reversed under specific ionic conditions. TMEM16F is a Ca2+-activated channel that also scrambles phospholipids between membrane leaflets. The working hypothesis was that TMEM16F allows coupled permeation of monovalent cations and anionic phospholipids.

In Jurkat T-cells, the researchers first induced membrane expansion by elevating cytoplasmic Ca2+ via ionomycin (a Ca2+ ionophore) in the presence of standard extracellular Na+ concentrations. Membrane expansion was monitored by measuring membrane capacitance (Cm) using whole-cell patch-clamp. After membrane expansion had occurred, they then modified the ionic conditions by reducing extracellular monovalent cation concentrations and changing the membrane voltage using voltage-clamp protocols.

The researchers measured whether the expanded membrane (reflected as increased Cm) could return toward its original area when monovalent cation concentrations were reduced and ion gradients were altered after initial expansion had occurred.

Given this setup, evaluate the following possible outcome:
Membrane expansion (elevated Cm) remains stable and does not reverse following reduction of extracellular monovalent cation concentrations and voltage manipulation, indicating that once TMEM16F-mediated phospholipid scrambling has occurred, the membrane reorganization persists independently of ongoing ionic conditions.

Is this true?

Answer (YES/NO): NO